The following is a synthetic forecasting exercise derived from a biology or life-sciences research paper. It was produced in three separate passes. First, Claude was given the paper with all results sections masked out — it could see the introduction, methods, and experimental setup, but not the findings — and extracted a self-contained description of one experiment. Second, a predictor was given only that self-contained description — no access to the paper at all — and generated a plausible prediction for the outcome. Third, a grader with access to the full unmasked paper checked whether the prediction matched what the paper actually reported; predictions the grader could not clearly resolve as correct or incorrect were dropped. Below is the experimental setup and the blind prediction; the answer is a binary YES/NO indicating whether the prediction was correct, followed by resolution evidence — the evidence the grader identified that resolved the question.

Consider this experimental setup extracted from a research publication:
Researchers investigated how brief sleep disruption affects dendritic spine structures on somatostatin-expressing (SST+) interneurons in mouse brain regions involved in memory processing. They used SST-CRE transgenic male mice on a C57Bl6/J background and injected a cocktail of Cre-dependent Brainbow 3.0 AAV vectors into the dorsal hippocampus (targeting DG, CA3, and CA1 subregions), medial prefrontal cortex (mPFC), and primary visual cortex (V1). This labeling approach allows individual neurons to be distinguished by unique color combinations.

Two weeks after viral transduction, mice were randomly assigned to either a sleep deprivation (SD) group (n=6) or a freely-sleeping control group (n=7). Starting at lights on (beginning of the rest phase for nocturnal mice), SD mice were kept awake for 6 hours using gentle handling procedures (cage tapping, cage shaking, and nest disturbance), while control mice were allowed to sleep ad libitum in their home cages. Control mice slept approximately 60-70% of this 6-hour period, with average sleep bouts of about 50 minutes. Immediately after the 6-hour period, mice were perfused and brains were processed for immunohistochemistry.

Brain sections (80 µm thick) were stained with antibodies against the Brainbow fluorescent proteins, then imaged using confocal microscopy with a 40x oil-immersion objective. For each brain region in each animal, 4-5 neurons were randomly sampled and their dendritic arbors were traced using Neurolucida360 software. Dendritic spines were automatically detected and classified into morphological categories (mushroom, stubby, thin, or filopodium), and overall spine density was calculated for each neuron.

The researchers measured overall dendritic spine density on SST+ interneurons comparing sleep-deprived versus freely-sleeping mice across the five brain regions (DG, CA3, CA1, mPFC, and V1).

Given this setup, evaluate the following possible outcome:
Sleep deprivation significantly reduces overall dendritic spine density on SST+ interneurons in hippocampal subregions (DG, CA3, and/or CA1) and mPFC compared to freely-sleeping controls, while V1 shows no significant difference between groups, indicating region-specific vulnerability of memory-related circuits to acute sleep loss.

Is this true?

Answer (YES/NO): NO